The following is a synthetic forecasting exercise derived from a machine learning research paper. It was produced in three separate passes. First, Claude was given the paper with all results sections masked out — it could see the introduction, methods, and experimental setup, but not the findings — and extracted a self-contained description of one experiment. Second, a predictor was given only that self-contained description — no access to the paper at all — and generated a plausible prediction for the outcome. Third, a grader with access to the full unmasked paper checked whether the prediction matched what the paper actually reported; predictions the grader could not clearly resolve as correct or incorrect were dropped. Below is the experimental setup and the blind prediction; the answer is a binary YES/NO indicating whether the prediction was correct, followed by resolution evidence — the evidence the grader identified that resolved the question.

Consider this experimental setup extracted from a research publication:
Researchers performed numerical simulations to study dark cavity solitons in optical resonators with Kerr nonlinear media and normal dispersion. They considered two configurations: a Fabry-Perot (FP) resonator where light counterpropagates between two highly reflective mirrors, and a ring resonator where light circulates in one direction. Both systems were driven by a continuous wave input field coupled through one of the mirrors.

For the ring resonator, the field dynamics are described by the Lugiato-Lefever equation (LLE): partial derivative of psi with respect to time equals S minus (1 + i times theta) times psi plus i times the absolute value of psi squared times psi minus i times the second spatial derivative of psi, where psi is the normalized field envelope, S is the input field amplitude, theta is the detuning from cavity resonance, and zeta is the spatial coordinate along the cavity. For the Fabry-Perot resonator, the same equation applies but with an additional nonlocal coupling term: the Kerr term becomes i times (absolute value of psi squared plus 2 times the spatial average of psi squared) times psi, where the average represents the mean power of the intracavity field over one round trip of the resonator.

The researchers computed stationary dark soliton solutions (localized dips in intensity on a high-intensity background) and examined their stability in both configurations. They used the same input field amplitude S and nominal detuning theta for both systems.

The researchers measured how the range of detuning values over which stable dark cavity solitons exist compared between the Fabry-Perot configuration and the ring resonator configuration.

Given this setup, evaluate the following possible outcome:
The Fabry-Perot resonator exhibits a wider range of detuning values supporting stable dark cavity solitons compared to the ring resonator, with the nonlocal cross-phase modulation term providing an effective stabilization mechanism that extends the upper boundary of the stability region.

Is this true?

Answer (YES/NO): YES